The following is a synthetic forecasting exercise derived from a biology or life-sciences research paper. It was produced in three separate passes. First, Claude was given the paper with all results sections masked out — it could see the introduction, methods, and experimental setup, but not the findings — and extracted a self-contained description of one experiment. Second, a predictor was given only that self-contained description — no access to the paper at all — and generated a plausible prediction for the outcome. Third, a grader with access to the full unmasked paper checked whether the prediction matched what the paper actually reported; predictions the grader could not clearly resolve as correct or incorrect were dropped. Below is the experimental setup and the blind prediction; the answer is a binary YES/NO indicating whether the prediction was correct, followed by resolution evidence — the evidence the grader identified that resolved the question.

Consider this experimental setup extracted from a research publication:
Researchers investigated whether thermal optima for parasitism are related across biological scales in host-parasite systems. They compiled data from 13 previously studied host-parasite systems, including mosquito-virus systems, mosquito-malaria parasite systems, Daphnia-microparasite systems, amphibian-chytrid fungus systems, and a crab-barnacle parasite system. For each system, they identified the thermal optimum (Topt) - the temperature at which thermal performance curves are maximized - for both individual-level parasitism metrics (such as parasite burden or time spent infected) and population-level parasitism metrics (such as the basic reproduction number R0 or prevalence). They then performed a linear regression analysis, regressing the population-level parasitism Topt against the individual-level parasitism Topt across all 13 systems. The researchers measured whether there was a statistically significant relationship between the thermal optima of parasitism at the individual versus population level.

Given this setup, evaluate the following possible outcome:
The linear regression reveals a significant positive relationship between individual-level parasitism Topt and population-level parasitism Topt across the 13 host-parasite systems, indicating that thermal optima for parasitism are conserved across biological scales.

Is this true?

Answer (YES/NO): YES